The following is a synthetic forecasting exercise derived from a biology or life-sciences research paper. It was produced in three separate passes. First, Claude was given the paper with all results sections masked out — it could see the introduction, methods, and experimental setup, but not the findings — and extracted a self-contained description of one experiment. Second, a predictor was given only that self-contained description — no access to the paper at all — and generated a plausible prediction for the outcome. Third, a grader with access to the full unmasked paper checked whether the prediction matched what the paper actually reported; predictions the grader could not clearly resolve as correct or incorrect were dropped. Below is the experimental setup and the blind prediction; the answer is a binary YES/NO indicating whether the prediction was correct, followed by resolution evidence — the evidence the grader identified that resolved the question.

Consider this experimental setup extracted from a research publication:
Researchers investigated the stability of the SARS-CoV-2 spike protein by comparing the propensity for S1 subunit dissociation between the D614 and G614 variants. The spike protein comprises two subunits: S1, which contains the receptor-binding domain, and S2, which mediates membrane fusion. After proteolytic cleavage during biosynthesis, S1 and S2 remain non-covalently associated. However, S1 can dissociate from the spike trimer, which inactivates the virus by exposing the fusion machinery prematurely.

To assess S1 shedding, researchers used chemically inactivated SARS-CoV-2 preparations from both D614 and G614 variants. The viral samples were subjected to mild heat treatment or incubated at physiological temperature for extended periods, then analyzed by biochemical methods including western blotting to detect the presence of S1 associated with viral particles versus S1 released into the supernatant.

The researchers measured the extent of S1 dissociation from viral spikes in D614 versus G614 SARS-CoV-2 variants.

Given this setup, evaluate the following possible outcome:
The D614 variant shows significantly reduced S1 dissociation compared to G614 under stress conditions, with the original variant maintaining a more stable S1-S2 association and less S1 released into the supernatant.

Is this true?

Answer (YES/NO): NO